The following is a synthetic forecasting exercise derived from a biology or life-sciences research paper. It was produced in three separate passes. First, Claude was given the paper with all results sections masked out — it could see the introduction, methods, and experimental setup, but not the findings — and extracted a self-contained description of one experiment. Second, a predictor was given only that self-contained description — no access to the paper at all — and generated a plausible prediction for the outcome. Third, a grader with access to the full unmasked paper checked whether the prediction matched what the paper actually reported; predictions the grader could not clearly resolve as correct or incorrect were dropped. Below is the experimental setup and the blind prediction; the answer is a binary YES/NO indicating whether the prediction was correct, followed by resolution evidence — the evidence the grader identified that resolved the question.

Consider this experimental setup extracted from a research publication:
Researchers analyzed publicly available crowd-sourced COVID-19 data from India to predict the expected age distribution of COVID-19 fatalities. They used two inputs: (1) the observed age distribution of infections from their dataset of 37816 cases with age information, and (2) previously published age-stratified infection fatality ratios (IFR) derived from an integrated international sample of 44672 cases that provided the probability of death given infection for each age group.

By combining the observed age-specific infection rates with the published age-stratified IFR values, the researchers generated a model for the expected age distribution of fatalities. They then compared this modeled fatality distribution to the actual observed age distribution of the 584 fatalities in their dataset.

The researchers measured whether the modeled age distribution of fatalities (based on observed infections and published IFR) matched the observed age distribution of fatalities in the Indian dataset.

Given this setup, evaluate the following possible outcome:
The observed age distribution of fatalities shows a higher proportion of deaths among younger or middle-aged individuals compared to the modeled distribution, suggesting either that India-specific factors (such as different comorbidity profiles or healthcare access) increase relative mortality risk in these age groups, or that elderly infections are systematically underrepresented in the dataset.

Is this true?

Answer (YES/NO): NO